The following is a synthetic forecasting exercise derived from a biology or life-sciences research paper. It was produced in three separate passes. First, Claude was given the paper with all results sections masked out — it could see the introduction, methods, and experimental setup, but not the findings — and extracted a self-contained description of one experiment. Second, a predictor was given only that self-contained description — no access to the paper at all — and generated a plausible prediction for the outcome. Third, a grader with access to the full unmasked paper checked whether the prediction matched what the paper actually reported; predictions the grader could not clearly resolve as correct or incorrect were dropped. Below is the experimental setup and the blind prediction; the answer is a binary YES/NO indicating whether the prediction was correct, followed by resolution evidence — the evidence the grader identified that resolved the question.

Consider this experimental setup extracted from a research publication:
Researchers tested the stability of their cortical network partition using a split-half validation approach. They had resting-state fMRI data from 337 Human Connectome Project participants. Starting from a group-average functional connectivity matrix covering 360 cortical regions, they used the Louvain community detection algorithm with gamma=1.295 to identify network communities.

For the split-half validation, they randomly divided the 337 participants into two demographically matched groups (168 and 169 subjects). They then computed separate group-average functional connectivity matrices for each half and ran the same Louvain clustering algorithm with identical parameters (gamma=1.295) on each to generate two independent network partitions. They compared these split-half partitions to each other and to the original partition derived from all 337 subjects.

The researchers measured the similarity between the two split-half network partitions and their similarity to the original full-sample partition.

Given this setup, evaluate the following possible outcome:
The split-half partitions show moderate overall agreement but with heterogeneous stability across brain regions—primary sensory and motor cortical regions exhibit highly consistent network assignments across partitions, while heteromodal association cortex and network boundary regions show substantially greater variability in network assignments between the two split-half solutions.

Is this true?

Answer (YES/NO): NO